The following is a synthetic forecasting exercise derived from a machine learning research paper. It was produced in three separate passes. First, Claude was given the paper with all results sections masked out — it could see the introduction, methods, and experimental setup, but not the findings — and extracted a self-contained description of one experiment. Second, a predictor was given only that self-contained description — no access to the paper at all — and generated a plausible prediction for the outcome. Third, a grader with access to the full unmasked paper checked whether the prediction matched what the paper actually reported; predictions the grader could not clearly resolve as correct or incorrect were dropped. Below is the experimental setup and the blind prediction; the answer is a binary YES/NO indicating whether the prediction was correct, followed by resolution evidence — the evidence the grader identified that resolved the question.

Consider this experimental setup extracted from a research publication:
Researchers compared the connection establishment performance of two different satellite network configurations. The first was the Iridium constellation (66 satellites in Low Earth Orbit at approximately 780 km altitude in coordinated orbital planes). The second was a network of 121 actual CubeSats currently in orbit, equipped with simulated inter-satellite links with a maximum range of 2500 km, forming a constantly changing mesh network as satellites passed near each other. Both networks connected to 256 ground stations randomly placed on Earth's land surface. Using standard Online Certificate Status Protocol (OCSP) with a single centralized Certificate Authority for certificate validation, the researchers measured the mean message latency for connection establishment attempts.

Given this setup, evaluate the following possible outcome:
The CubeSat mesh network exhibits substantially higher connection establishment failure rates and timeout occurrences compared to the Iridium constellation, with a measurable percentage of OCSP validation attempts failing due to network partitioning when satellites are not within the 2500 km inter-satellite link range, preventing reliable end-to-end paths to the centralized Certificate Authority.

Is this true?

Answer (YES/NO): YES